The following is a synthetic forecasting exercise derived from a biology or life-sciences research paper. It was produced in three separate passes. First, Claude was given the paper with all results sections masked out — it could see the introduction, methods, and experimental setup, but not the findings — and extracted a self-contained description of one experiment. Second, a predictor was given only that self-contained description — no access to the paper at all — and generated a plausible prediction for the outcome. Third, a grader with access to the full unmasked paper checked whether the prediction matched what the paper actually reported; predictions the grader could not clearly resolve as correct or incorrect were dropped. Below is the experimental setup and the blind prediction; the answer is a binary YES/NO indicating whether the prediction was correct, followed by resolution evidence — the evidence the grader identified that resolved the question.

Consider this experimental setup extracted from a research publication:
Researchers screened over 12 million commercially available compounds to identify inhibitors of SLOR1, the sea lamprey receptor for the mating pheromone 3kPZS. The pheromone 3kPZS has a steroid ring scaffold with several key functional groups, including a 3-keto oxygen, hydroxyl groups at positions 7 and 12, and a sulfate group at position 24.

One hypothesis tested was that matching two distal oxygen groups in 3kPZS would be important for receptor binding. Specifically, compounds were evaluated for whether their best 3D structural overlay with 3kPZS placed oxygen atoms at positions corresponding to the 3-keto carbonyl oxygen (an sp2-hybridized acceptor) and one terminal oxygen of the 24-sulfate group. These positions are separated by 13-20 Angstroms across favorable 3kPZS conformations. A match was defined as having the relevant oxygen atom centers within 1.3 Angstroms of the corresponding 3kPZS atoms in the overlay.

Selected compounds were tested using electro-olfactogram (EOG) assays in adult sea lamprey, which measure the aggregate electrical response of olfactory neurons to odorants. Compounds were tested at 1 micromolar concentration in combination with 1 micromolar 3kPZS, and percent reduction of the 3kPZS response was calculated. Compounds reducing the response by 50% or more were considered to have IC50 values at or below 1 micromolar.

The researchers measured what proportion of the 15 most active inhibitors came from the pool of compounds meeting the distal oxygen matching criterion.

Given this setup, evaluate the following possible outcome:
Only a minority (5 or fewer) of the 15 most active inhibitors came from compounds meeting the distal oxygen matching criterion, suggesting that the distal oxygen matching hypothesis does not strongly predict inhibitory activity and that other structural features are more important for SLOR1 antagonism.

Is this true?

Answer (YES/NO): NO